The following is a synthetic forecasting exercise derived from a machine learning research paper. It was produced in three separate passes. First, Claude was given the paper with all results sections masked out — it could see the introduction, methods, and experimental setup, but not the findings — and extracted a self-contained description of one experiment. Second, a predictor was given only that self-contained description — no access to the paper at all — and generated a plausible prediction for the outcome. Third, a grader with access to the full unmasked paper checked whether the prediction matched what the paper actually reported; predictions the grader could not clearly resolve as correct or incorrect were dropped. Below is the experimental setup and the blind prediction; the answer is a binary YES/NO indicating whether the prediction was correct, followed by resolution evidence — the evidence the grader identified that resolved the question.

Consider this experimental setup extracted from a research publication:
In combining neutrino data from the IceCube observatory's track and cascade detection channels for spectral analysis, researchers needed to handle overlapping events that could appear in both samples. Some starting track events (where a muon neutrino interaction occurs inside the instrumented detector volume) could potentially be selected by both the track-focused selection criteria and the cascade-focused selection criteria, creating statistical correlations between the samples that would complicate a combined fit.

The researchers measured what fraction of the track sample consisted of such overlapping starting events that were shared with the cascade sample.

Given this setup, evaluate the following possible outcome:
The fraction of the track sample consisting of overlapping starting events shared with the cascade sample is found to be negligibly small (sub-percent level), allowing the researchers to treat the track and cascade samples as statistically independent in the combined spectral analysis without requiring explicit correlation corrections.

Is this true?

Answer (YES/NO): NO